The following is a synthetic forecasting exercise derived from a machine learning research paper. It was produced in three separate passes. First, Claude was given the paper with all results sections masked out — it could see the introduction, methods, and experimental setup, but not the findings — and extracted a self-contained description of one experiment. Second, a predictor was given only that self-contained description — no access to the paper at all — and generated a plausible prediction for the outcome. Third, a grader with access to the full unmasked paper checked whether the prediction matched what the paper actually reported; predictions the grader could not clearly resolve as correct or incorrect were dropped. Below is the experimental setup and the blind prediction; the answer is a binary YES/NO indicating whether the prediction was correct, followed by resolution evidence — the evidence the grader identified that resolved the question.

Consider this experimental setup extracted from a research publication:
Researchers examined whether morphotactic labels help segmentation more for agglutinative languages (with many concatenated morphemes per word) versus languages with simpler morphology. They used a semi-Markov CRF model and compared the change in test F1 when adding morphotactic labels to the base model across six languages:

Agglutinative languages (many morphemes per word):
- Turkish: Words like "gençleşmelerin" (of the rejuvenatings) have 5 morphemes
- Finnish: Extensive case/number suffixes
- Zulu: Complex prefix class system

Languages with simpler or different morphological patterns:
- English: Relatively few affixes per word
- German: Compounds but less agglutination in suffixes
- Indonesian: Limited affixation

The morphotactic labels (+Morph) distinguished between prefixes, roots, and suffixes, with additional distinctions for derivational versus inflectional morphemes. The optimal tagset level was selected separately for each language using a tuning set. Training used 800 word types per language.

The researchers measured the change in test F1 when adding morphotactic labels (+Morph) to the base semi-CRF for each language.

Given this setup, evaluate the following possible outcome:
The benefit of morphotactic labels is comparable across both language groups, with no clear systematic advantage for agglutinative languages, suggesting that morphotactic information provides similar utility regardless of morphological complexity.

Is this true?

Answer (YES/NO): NO